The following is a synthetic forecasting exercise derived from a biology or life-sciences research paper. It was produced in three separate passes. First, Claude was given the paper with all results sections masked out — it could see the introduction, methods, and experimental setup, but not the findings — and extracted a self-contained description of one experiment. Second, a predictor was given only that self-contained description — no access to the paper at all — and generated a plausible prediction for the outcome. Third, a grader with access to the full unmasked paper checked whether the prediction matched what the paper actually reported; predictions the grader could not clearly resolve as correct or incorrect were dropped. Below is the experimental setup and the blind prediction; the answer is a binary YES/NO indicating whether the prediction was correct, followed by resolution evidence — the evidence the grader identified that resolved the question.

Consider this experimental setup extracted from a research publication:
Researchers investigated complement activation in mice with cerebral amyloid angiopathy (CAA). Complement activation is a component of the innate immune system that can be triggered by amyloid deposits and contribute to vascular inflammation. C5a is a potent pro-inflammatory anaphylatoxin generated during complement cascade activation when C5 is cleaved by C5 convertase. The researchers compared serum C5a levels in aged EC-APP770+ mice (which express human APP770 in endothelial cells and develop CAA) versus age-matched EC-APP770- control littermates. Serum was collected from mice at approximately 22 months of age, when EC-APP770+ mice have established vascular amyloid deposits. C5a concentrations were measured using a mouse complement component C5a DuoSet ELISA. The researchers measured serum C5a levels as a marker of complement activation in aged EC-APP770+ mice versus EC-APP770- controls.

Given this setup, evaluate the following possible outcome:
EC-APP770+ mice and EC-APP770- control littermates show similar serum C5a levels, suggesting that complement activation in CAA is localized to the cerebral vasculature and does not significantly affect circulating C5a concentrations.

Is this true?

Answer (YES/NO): NO